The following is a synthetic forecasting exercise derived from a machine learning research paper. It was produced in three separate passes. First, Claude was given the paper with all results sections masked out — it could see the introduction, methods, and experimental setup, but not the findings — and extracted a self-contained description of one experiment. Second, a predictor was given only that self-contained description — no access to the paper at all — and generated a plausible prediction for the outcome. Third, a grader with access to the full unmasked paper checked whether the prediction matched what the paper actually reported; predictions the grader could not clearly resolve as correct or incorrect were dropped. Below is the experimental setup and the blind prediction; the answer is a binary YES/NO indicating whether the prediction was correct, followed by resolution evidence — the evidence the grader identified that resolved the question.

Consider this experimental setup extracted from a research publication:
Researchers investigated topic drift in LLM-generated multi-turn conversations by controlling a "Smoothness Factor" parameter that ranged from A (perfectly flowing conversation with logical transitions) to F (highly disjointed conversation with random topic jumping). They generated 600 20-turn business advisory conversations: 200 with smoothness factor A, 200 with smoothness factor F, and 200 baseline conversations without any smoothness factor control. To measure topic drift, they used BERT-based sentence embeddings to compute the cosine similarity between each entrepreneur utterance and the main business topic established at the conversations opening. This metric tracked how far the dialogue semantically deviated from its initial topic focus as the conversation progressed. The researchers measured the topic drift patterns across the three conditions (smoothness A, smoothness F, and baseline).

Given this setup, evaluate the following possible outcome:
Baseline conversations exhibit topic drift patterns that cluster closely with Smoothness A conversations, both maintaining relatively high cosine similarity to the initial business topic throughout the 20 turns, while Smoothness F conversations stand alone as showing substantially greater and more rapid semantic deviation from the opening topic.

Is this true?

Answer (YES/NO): NO